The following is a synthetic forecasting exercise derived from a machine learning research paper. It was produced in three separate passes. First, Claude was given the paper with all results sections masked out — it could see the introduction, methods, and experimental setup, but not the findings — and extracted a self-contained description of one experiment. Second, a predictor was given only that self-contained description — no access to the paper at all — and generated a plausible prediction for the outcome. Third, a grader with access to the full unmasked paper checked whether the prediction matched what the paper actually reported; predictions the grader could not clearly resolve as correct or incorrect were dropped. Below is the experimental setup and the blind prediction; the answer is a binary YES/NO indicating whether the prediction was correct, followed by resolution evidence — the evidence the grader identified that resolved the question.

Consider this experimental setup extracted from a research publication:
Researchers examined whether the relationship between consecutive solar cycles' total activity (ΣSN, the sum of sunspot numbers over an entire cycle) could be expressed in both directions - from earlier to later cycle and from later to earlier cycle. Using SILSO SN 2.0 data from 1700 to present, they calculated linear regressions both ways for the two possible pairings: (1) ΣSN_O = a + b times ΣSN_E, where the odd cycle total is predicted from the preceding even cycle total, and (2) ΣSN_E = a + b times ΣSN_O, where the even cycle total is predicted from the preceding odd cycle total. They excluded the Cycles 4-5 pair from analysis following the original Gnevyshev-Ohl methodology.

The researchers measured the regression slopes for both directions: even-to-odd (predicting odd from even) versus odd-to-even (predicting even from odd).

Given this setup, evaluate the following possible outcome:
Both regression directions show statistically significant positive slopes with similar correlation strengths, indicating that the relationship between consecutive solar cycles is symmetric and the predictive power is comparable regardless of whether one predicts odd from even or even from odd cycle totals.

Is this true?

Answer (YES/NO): NO